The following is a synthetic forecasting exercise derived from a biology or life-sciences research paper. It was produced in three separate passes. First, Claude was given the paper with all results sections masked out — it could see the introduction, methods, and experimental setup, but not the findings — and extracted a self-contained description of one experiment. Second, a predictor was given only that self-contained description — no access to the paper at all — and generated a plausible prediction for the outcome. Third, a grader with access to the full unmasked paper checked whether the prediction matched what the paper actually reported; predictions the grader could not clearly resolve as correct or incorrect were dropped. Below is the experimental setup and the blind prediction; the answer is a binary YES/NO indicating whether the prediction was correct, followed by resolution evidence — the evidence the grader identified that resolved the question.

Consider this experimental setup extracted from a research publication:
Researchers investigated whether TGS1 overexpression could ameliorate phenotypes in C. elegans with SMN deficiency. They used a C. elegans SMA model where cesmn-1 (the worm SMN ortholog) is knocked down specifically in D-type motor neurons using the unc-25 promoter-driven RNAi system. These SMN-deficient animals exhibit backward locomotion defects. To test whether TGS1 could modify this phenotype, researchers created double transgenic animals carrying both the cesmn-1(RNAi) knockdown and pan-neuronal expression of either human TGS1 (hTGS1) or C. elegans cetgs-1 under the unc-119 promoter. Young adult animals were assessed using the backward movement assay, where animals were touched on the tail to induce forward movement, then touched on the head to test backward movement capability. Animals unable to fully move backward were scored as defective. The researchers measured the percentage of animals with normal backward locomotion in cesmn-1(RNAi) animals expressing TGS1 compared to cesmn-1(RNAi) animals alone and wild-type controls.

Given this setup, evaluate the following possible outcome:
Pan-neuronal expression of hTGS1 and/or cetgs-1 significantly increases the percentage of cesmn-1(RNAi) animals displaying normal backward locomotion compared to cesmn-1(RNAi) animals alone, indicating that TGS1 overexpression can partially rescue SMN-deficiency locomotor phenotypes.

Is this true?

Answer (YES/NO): YES